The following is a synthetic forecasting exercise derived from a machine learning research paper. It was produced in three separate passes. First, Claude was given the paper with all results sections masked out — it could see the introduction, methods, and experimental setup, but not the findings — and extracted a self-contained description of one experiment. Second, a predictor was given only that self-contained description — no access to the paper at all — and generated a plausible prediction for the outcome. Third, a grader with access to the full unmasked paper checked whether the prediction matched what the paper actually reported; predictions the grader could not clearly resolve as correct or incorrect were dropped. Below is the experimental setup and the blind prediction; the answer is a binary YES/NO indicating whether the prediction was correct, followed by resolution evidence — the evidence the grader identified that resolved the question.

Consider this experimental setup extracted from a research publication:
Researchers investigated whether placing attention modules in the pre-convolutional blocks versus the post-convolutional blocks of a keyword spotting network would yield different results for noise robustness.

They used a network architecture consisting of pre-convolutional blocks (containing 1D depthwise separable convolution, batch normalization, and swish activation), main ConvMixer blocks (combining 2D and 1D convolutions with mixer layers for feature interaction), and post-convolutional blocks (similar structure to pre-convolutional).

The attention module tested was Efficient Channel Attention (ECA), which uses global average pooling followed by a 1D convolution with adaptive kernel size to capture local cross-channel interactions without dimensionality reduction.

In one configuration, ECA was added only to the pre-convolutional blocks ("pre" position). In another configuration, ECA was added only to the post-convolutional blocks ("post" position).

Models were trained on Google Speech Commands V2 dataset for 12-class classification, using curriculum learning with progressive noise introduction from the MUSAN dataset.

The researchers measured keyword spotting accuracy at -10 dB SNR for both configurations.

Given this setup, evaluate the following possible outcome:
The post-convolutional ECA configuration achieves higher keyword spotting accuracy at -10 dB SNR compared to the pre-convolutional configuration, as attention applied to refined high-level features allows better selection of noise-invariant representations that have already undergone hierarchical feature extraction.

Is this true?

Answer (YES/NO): YES